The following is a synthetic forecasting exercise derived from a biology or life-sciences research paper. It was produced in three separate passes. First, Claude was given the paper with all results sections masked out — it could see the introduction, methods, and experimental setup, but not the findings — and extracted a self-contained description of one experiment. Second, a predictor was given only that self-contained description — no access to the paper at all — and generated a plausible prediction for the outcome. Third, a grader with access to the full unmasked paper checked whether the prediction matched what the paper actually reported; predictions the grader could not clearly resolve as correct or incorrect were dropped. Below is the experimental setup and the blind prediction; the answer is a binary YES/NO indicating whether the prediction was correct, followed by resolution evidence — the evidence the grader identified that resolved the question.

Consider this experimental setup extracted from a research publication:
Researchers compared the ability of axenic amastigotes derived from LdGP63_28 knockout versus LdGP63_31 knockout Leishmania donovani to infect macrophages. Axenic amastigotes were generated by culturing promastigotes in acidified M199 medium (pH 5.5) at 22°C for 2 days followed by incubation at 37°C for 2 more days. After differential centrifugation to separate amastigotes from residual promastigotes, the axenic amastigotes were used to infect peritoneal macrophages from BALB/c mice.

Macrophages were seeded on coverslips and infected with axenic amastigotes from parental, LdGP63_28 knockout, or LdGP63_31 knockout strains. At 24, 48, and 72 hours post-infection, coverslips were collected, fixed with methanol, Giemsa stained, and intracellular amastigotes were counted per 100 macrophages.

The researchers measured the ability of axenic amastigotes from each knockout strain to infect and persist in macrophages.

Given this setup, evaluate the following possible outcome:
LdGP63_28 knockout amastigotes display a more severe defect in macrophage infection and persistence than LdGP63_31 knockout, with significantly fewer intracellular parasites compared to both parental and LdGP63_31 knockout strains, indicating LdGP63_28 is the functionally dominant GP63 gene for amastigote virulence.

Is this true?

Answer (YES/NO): YES